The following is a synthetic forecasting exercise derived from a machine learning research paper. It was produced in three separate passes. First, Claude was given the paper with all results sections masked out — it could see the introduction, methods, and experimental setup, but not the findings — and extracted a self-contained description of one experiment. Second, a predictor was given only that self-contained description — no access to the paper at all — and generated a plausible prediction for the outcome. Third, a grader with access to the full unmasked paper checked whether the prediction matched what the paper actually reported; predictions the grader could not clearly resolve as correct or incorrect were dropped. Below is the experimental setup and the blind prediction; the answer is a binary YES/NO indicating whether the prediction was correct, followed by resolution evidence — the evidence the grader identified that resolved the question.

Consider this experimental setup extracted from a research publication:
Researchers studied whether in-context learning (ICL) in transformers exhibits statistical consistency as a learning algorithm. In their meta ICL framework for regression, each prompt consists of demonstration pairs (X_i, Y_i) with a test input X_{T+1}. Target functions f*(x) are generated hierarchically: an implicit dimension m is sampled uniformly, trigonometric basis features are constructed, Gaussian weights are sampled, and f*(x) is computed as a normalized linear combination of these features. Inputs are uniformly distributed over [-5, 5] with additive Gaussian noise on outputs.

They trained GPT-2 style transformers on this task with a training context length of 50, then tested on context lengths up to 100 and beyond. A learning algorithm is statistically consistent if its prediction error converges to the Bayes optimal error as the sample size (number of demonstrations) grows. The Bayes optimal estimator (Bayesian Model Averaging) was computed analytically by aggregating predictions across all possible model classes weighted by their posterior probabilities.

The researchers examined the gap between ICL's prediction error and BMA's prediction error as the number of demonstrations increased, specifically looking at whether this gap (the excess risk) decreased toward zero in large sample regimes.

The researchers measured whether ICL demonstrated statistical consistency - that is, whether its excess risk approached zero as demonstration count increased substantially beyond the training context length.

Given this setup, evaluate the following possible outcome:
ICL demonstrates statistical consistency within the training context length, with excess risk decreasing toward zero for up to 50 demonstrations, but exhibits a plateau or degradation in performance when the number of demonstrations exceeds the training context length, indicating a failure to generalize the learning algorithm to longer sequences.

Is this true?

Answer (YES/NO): NO